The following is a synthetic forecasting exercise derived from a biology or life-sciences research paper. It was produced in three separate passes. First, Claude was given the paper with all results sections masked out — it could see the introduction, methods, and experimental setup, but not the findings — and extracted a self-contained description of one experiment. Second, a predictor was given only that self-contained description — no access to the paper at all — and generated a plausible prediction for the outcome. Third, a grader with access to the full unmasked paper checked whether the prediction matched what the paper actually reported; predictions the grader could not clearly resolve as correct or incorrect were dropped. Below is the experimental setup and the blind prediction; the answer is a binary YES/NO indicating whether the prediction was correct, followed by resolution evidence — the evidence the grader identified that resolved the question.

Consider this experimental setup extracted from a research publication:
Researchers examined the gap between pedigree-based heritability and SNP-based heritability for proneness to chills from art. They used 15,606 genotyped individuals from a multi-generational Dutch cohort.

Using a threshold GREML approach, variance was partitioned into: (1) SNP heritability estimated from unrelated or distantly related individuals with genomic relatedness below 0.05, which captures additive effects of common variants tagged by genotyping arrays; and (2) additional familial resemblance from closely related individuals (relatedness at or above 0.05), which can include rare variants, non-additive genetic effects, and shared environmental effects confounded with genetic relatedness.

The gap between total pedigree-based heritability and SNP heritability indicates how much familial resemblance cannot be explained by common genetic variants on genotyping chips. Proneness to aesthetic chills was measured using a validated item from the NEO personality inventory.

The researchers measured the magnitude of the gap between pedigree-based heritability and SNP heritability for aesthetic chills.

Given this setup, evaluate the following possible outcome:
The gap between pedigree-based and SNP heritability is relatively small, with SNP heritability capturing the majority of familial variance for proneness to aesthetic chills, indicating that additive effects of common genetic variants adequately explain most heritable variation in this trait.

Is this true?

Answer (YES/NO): NO